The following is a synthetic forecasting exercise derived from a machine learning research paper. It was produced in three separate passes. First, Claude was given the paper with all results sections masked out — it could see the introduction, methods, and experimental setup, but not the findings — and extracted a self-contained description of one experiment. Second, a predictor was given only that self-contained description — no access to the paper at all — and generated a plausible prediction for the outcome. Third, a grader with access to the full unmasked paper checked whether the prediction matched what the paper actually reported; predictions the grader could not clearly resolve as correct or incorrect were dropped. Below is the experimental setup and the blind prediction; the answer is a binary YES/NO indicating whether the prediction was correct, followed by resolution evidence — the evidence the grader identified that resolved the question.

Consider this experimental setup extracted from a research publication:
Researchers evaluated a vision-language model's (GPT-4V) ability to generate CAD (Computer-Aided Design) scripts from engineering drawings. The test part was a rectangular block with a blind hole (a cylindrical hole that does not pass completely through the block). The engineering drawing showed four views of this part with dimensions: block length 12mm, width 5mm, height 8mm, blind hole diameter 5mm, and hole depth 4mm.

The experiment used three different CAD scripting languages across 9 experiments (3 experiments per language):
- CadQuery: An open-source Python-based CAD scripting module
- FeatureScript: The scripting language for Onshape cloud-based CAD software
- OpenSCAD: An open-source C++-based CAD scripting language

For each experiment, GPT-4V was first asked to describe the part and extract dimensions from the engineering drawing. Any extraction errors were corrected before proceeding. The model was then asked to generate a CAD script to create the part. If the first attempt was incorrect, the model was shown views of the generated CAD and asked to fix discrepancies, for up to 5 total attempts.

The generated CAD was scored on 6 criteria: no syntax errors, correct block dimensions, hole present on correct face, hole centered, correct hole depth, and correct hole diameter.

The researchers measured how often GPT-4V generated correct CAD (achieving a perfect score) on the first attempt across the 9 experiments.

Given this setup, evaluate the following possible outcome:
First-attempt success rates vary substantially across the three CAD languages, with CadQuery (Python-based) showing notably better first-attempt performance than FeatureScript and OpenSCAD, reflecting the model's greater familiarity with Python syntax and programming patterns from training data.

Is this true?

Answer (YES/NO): YES